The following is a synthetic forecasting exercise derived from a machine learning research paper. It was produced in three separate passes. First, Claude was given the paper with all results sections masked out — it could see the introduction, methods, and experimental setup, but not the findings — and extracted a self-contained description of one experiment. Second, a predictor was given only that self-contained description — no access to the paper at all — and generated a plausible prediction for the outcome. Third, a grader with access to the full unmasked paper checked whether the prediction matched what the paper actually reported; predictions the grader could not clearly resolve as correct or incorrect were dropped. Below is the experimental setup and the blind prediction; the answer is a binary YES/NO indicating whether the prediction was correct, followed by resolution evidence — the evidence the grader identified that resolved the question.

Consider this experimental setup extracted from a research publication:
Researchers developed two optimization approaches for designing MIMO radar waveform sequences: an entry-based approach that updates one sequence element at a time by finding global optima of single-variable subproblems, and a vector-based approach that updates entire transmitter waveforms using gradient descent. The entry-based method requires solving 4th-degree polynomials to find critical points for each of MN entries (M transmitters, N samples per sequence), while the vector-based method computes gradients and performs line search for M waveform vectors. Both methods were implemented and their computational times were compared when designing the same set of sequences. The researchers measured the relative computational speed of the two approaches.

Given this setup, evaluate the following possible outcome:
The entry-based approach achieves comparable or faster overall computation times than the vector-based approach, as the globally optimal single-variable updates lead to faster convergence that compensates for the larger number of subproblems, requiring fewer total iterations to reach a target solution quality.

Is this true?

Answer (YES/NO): NO